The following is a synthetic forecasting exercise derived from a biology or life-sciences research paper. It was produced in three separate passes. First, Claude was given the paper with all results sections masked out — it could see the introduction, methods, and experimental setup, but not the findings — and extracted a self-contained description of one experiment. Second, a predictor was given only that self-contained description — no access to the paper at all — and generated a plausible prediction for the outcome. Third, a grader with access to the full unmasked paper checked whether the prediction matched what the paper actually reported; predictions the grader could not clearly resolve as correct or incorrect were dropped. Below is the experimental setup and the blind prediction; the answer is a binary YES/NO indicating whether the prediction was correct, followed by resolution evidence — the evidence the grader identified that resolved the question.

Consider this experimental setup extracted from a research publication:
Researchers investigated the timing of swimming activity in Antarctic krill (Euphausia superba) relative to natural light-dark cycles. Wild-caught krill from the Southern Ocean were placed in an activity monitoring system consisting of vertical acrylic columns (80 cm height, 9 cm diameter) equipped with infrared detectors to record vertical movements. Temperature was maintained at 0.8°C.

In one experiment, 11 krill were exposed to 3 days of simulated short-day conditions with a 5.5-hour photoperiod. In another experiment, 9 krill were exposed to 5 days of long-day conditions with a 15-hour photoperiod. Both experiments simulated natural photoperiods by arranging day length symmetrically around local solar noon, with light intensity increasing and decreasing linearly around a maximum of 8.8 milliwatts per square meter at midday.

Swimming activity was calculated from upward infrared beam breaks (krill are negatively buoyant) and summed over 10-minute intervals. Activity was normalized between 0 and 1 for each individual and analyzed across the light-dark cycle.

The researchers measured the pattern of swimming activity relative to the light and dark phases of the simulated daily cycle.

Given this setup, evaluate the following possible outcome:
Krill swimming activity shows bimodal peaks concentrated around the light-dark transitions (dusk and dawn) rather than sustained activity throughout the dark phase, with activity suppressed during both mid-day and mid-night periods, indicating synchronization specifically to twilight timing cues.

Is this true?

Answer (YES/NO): NO